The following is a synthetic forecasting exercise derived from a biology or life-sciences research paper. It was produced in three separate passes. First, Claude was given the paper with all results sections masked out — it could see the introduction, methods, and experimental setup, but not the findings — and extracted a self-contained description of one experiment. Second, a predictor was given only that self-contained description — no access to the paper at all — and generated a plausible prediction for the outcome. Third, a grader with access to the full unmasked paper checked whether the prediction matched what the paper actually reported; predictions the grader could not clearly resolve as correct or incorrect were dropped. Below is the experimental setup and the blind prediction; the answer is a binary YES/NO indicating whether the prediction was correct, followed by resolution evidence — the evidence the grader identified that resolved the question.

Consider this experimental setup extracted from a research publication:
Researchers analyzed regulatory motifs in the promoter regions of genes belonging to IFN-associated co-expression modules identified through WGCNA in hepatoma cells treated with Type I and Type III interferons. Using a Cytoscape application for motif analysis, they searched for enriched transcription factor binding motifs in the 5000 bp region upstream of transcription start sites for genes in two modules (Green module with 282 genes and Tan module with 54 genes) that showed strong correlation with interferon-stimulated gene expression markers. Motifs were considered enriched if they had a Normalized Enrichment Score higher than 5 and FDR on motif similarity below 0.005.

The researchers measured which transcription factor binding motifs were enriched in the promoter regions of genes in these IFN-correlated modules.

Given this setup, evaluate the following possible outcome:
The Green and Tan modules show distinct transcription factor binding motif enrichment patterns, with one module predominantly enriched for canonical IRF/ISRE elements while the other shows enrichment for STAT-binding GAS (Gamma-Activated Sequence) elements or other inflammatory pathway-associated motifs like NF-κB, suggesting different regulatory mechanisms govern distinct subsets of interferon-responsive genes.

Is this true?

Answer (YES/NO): YES